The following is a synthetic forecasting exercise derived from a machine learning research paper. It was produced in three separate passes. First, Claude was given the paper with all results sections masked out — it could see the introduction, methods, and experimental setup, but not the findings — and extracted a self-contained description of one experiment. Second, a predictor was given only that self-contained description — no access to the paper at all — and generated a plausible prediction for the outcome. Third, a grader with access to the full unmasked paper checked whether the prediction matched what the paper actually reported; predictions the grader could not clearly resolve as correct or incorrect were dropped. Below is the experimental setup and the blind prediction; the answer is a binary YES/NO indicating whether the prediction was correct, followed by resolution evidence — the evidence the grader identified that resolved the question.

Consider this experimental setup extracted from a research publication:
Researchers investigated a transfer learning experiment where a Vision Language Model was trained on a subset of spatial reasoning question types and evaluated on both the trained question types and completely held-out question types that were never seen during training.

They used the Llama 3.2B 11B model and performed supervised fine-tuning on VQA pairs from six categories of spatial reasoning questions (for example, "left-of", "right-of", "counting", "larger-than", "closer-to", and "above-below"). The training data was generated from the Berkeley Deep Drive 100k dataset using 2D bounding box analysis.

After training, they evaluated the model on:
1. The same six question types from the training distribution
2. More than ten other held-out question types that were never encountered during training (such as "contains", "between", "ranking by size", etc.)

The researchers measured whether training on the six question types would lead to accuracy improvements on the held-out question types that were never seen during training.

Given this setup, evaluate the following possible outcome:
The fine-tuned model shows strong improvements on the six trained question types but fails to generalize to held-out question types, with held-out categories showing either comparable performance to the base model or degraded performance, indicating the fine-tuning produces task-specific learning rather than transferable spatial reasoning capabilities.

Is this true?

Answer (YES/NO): NO